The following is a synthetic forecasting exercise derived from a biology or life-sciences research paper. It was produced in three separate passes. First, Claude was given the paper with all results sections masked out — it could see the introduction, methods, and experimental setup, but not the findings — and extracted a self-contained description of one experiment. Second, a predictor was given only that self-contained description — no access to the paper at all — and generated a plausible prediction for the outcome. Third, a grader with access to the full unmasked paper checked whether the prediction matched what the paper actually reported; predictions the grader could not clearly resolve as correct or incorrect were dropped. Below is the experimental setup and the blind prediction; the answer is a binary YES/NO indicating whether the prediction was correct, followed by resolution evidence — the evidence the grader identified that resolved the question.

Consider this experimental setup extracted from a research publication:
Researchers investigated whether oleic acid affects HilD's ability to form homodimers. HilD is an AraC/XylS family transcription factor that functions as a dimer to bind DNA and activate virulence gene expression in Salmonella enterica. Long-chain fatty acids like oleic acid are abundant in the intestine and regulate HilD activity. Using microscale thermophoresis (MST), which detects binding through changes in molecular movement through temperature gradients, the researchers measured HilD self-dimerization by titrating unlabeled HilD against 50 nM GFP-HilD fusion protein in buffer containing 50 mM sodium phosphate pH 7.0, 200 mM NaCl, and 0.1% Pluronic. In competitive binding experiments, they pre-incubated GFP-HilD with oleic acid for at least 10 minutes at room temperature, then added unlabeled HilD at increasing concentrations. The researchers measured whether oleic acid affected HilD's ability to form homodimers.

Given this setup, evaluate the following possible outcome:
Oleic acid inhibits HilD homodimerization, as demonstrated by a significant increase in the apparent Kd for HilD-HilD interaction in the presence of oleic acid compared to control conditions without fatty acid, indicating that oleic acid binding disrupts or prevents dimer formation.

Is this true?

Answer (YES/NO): YES